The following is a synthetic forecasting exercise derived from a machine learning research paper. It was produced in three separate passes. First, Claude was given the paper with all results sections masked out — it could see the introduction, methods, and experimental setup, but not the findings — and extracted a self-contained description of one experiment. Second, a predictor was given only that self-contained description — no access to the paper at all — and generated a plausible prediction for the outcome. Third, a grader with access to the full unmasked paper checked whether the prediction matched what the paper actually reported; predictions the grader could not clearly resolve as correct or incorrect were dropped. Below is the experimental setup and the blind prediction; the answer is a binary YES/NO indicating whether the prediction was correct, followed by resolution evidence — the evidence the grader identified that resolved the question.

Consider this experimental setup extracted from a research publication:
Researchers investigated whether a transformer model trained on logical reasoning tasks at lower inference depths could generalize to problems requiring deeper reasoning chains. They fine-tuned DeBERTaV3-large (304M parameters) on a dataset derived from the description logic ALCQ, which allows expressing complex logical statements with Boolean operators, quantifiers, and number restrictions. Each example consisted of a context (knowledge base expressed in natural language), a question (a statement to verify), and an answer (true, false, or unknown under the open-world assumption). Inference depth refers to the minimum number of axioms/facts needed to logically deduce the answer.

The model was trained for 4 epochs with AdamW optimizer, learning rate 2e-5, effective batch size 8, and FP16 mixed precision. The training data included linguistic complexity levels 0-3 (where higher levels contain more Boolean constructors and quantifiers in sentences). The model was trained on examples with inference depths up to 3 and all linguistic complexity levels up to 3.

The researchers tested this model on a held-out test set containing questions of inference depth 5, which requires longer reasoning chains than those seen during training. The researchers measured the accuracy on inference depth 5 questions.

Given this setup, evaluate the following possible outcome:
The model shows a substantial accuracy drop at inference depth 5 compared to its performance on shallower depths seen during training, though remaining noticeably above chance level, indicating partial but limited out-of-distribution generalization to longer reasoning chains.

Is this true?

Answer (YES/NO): NO